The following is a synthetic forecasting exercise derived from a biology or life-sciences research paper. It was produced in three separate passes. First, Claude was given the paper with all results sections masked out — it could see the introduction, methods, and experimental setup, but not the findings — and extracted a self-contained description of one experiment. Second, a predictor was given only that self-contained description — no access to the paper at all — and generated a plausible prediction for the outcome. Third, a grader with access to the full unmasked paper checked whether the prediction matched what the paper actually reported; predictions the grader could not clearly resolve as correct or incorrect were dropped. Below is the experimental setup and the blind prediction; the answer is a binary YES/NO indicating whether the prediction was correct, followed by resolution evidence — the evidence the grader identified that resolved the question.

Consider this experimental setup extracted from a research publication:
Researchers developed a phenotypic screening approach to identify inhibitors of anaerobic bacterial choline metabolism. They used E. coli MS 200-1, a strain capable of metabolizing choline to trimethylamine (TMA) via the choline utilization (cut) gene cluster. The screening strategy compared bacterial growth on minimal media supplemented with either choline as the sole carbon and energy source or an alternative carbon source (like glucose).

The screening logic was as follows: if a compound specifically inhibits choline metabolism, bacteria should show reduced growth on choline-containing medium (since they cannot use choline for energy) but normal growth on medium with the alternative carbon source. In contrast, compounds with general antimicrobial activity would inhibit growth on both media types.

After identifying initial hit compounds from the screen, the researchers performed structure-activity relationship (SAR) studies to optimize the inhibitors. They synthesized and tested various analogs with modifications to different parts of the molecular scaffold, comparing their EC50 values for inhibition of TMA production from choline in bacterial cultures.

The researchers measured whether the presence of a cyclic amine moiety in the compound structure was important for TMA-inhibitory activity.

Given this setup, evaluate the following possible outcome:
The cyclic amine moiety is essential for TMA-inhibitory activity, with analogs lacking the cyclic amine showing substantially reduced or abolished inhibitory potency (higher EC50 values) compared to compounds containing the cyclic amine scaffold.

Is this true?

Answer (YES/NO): YES